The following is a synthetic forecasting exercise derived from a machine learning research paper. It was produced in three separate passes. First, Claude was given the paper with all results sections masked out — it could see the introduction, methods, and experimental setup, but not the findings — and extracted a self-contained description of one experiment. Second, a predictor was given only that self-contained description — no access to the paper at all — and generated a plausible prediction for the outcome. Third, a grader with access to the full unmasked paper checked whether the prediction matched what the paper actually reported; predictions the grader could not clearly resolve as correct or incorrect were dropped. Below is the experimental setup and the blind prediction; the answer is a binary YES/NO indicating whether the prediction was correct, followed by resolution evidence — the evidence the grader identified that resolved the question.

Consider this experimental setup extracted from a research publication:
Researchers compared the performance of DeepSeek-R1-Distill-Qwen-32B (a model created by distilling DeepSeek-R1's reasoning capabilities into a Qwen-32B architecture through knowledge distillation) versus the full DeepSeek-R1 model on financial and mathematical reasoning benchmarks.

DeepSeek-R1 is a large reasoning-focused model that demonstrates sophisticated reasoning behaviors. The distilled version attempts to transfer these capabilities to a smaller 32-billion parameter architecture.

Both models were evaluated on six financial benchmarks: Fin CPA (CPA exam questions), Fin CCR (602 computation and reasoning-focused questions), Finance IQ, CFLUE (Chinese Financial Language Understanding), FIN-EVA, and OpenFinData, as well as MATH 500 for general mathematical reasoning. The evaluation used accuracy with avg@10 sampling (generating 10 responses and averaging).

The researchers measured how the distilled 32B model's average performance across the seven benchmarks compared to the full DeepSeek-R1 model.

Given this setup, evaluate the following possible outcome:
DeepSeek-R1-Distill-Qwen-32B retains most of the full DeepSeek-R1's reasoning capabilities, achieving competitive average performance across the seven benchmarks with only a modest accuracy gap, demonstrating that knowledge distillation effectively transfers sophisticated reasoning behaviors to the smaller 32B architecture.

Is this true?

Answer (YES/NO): NO